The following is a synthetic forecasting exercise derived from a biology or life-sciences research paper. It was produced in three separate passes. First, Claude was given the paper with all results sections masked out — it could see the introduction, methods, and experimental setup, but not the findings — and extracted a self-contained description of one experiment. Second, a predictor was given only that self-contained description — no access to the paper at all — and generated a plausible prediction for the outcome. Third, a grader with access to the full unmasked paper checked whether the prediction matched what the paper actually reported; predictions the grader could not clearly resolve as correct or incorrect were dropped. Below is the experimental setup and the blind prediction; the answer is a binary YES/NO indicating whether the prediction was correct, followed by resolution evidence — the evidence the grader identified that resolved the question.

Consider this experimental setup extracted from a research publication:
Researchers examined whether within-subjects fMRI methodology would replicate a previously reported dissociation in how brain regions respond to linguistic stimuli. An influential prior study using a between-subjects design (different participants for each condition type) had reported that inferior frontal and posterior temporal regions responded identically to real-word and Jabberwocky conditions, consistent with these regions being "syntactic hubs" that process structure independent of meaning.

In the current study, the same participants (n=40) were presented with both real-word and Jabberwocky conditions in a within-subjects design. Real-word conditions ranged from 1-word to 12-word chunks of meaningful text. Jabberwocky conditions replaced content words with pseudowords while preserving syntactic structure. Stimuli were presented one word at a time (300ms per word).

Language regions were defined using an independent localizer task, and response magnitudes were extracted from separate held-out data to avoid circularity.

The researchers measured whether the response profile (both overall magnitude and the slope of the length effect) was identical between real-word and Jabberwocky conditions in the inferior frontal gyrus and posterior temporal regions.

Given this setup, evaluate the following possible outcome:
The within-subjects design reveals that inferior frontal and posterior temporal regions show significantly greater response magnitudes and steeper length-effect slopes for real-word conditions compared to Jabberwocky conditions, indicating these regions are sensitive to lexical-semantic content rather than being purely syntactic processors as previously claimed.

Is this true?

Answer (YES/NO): NO